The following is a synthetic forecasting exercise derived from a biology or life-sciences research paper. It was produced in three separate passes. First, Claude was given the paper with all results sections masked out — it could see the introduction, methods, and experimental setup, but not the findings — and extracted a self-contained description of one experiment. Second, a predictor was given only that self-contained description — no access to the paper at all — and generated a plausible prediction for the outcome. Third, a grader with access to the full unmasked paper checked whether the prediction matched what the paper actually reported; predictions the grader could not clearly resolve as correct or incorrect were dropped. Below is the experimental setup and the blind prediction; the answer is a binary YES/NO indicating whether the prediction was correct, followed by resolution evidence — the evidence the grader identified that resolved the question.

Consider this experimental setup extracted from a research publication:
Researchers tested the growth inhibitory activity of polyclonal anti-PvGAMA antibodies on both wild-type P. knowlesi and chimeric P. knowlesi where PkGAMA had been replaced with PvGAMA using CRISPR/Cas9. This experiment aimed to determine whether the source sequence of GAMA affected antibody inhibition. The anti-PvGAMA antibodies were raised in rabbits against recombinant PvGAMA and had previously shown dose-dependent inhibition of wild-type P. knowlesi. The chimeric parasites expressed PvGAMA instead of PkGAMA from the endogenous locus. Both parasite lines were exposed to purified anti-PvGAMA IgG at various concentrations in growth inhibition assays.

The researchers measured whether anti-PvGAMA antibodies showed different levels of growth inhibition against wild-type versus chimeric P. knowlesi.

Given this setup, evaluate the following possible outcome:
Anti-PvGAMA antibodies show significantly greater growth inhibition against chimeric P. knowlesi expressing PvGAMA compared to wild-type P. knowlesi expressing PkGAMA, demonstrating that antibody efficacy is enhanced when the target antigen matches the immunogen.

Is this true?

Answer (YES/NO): YES